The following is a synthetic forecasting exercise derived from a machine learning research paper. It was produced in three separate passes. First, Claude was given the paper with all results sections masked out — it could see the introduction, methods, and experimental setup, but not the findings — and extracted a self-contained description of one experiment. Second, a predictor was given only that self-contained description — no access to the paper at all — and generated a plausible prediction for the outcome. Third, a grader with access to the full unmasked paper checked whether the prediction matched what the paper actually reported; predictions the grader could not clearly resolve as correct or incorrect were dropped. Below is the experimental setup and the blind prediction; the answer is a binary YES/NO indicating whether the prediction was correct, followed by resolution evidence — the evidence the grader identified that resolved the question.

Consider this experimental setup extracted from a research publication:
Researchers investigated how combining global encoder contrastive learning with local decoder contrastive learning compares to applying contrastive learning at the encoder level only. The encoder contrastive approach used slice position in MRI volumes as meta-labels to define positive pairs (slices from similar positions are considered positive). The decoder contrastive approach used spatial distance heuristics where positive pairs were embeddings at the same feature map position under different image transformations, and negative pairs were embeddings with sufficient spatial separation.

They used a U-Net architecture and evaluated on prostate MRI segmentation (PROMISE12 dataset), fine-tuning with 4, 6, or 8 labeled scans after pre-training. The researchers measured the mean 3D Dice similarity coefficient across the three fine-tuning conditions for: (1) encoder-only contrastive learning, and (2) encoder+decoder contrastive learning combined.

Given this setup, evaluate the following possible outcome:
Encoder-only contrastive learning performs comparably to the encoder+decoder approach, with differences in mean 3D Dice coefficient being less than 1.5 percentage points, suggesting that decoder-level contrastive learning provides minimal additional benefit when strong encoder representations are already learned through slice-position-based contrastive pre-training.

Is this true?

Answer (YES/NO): NO